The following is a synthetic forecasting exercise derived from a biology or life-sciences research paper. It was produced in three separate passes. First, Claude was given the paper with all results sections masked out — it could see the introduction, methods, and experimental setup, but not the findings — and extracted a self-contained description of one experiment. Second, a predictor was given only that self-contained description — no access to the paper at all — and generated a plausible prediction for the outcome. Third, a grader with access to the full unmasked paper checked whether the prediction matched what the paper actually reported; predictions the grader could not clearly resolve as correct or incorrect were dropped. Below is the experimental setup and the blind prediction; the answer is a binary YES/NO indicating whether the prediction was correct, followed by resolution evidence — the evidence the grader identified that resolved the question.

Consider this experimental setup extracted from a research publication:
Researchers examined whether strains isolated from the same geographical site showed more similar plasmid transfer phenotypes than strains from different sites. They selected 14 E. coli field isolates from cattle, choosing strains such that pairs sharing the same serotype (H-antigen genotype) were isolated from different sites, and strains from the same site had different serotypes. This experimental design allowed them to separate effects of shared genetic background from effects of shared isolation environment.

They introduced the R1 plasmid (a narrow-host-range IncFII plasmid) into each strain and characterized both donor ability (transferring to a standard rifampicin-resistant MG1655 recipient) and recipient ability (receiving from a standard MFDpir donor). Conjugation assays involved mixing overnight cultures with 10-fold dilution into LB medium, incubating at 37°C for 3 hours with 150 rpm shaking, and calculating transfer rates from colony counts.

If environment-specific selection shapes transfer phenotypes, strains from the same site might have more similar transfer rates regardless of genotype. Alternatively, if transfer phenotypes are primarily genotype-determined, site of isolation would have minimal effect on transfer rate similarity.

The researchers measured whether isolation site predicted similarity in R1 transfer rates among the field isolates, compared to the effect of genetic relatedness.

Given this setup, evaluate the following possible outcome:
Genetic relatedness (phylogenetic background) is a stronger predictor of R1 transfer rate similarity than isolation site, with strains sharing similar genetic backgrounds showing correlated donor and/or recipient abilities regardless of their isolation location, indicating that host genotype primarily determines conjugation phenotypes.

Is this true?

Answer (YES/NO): NO